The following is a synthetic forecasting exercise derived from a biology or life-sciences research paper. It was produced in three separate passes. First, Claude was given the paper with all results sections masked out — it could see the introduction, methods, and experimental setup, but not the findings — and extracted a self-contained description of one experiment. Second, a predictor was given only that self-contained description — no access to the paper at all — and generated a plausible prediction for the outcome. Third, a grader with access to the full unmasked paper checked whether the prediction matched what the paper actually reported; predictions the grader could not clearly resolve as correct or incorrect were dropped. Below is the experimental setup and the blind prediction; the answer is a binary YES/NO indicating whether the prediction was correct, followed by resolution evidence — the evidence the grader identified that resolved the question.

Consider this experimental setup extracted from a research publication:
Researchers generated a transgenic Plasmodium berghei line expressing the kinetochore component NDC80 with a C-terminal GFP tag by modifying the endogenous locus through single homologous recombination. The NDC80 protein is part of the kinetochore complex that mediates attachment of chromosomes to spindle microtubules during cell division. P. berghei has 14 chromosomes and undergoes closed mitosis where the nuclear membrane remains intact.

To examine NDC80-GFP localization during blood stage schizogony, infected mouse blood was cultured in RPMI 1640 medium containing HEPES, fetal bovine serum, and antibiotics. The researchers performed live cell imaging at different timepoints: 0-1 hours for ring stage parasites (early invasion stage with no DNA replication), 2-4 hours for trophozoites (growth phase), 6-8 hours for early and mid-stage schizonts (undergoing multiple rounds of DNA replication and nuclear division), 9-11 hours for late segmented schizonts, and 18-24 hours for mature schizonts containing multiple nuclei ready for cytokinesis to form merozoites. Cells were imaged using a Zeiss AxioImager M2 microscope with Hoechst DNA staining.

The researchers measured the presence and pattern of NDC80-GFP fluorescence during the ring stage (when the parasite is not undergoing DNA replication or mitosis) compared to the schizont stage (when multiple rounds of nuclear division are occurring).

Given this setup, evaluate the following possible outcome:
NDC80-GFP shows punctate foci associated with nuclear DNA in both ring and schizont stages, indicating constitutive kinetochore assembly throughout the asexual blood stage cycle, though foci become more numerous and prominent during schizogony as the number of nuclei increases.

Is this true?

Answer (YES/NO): NO